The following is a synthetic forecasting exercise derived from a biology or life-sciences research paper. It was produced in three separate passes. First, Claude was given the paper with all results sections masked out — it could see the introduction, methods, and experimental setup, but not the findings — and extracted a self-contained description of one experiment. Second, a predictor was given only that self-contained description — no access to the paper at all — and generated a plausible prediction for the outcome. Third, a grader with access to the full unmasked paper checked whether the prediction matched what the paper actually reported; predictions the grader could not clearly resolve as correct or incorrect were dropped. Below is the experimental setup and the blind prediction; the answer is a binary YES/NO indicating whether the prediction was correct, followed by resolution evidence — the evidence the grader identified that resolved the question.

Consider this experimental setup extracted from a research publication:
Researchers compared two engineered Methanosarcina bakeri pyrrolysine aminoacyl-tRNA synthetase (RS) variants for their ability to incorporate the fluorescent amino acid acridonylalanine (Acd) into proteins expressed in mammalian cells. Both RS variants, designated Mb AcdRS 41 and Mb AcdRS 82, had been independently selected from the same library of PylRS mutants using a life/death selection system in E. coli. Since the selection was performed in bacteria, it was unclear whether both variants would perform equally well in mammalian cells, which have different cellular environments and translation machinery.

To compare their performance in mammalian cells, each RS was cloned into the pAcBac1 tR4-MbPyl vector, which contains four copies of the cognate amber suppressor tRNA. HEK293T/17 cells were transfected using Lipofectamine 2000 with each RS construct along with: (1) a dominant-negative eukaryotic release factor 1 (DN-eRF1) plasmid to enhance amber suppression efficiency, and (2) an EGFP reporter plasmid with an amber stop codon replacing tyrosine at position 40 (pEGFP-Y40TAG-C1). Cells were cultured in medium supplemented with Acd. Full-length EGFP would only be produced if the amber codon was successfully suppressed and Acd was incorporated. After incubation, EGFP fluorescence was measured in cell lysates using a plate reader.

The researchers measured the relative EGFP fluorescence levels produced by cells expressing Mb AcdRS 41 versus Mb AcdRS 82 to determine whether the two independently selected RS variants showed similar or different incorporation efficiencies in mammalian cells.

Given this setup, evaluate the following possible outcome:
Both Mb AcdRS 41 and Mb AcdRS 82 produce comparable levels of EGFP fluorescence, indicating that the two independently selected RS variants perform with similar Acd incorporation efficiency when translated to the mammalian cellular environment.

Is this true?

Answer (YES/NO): NO